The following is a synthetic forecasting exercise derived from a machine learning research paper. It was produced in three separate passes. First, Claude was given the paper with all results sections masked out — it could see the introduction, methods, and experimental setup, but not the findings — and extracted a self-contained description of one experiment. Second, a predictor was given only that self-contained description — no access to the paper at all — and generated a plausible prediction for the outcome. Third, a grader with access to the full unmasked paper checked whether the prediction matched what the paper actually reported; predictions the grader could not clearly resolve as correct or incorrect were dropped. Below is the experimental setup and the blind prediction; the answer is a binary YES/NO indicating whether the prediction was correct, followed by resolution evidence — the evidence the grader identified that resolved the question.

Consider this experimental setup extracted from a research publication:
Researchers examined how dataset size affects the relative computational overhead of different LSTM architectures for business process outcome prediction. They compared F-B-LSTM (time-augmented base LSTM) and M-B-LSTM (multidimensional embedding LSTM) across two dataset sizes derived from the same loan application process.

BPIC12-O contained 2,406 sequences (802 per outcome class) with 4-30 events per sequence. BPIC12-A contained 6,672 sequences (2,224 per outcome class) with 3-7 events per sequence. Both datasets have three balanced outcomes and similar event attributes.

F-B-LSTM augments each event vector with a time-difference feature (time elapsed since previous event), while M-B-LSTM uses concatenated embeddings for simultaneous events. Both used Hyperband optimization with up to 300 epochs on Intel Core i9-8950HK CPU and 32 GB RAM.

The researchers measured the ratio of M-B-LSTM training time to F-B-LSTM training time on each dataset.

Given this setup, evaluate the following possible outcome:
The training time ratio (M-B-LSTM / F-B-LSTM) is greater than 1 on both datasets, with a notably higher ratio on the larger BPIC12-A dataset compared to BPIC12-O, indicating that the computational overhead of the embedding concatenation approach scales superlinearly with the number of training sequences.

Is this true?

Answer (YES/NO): NO